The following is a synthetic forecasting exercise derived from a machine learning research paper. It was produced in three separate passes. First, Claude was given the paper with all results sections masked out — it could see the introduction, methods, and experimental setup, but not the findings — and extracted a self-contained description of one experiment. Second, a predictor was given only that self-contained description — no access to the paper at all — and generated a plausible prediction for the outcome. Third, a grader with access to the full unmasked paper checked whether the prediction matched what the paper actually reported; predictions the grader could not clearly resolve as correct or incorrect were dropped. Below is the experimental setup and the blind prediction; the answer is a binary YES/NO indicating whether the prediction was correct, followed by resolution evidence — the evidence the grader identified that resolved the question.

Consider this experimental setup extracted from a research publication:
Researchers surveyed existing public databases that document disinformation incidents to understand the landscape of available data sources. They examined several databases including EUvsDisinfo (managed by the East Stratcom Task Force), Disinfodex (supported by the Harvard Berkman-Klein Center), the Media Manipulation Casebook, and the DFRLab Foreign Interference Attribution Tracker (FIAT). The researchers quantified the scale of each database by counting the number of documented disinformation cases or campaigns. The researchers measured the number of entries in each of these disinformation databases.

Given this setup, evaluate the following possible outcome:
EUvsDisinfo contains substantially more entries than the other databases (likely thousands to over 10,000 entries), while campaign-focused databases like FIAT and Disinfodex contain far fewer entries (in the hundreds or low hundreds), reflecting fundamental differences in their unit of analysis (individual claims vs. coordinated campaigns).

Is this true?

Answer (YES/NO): NO